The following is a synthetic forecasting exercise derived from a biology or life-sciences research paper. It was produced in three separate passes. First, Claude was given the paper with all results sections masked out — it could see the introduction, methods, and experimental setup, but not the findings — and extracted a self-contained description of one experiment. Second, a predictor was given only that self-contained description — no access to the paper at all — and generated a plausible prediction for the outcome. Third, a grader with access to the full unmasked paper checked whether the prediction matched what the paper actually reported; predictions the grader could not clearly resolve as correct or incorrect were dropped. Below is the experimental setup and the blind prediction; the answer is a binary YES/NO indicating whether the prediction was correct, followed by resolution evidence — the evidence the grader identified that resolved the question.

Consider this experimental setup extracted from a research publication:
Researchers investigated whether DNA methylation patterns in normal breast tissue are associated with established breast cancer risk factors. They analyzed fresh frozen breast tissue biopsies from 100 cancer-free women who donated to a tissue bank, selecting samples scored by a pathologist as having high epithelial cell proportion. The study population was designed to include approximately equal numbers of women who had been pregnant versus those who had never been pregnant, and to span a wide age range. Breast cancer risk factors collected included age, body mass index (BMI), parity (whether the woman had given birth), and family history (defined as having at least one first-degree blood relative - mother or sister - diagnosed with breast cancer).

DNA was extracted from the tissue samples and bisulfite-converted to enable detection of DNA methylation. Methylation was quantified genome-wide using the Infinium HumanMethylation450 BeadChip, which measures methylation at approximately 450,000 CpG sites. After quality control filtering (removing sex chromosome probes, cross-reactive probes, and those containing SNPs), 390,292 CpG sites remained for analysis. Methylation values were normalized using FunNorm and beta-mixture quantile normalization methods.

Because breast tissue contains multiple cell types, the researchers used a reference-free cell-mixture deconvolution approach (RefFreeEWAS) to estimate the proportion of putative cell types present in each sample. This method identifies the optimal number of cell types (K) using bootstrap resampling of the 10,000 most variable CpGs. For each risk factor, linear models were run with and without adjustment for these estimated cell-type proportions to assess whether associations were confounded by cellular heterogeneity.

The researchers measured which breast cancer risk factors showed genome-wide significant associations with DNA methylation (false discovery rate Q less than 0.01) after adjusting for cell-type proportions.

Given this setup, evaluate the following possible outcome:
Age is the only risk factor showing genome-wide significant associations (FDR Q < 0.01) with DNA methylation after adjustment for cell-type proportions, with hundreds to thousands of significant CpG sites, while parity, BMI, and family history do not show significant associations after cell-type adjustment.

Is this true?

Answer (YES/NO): YES